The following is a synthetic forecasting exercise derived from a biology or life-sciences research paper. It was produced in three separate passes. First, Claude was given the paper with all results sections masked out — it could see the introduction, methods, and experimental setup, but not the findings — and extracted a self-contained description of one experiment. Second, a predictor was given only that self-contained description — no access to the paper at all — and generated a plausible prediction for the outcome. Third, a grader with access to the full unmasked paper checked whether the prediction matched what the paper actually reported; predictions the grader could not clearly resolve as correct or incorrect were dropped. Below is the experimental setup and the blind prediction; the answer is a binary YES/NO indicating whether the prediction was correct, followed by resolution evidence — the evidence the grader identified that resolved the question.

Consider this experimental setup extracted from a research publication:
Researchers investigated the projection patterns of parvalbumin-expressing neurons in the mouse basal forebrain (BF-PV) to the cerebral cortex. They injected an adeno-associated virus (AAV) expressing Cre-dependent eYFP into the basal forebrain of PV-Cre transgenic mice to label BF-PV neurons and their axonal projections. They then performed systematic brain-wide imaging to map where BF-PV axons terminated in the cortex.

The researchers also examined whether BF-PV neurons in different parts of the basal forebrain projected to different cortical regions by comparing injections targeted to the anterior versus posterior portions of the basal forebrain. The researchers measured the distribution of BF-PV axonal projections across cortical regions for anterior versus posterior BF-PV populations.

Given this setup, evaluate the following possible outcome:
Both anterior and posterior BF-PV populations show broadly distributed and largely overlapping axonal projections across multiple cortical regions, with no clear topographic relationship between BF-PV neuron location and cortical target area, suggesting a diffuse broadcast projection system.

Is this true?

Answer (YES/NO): NO